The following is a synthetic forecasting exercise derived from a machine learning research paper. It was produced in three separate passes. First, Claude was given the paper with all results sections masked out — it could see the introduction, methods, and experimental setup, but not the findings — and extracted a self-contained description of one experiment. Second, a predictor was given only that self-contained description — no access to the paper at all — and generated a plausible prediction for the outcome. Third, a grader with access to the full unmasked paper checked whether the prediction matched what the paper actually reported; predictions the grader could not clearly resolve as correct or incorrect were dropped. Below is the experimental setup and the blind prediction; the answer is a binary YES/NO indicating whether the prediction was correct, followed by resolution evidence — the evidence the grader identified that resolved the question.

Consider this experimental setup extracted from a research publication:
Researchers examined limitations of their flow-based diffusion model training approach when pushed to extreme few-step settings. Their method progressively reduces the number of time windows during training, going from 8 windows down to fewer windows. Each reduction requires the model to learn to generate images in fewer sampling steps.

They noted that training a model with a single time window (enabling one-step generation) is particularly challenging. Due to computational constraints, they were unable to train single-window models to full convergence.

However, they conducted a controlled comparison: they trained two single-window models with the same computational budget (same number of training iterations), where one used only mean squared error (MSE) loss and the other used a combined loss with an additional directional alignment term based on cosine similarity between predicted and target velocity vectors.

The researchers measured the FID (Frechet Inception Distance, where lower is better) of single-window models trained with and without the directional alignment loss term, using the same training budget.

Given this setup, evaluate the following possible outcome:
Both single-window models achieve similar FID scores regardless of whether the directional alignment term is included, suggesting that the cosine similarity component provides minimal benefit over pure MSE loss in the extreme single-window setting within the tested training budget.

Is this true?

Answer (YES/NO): NO